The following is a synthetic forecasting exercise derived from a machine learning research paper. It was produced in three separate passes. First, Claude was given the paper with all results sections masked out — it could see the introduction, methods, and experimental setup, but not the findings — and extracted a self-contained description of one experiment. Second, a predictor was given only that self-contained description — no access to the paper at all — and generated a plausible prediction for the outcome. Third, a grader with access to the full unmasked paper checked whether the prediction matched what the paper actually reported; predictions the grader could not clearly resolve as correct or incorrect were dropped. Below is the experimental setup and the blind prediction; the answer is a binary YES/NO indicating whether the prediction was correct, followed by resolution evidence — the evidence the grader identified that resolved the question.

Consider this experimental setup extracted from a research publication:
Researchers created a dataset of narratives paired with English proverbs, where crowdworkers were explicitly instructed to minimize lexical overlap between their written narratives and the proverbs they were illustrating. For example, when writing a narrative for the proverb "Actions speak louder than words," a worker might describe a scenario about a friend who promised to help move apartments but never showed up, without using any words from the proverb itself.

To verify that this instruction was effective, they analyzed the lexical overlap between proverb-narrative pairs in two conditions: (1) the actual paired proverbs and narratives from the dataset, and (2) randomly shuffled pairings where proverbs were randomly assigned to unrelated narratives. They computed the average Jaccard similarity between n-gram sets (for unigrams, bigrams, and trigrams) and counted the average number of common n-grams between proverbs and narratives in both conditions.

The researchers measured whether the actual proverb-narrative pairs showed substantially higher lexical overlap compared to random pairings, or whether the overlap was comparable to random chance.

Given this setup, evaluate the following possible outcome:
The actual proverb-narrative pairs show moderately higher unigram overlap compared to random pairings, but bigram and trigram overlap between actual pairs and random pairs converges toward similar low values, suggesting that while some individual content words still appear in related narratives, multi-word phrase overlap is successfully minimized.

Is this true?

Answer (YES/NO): NO